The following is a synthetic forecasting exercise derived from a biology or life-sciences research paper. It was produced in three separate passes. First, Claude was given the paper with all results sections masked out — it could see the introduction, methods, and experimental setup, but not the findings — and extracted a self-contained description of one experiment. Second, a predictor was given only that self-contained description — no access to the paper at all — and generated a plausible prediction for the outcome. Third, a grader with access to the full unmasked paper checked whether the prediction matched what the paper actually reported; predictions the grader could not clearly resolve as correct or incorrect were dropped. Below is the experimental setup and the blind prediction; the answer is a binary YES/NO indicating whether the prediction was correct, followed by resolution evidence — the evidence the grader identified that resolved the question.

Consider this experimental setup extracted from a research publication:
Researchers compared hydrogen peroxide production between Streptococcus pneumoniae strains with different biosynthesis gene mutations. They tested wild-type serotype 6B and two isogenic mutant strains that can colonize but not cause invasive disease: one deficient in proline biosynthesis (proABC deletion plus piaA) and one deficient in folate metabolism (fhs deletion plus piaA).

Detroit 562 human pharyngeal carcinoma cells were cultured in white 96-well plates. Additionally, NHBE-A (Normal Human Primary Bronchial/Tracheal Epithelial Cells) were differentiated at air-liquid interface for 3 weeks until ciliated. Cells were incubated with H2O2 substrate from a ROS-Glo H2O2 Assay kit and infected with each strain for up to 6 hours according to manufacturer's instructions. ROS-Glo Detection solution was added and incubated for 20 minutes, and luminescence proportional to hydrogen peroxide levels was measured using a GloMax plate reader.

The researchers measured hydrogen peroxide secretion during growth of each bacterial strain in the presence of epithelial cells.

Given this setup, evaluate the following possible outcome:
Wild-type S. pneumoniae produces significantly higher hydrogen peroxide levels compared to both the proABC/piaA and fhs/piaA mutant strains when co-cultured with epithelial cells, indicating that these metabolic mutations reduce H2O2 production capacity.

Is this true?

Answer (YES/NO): NO